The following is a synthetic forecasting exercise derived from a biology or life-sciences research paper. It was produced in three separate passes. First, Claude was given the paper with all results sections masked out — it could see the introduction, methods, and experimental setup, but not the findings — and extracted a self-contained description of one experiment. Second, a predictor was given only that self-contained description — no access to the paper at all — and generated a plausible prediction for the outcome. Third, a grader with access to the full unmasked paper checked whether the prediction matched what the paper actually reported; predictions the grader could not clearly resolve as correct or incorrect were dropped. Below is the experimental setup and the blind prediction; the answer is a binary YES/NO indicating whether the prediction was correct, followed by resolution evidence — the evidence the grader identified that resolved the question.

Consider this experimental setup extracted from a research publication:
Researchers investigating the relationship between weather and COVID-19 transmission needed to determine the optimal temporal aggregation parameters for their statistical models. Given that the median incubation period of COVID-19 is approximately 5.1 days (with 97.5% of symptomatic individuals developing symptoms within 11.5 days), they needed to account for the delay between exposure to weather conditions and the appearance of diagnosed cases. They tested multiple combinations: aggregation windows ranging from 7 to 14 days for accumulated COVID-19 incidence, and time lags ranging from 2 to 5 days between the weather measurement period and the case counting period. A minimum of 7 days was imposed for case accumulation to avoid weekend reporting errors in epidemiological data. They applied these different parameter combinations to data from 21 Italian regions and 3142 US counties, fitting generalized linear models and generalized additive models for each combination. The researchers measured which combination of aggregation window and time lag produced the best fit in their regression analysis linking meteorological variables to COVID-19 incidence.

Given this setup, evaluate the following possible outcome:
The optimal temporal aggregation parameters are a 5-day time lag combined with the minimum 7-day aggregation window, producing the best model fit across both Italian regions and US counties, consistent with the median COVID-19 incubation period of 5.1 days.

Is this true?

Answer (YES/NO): NO